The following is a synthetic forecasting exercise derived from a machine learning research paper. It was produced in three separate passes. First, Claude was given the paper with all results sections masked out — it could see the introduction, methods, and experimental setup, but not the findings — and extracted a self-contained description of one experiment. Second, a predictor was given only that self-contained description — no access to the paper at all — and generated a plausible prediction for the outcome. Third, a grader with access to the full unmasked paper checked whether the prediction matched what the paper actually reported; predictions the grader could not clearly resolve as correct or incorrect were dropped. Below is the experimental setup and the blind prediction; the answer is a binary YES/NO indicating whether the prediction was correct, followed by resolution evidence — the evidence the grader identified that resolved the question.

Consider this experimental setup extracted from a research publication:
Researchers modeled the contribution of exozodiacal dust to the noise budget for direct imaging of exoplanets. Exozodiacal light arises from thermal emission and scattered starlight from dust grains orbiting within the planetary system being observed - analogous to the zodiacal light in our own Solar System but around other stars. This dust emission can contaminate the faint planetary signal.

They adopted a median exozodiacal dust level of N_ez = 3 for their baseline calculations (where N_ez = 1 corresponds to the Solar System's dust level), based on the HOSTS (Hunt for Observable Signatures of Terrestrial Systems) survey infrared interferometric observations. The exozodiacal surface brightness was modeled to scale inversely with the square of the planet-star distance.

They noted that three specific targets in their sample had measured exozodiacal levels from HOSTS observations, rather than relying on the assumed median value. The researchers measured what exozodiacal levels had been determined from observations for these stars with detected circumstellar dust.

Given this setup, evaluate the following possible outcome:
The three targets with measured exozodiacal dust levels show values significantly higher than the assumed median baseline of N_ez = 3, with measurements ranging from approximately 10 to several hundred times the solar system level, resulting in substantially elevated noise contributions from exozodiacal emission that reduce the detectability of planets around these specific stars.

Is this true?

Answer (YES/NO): NO